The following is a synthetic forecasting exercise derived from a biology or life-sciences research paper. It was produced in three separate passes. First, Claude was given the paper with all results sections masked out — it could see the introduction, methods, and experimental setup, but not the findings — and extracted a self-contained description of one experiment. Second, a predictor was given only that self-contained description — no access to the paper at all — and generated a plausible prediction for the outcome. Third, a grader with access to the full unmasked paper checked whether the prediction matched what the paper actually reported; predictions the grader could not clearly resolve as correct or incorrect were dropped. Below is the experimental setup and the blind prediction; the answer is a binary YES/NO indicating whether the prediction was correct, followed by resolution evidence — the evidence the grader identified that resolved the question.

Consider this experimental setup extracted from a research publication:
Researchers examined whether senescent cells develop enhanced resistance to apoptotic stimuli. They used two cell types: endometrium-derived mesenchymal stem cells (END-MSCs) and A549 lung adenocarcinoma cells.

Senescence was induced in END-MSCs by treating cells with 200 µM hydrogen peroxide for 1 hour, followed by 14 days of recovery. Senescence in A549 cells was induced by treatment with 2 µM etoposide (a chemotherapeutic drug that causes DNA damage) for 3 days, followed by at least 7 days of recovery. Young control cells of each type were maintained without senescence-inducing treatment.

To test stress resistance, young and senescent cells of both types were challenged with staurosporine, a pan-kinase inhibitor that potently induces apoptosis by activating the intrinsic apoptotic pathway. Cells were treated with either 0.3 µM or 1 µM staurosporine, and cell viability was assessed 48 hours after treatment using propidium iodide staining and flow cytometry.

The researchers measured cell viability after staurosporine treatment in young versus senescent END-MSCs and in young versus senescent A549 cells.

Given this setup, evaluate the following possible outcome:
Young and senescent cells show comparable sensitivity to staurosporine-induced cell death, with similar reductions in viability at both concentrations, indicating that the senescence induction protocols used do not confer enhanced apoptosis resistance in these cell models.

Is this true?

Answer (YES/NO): NO